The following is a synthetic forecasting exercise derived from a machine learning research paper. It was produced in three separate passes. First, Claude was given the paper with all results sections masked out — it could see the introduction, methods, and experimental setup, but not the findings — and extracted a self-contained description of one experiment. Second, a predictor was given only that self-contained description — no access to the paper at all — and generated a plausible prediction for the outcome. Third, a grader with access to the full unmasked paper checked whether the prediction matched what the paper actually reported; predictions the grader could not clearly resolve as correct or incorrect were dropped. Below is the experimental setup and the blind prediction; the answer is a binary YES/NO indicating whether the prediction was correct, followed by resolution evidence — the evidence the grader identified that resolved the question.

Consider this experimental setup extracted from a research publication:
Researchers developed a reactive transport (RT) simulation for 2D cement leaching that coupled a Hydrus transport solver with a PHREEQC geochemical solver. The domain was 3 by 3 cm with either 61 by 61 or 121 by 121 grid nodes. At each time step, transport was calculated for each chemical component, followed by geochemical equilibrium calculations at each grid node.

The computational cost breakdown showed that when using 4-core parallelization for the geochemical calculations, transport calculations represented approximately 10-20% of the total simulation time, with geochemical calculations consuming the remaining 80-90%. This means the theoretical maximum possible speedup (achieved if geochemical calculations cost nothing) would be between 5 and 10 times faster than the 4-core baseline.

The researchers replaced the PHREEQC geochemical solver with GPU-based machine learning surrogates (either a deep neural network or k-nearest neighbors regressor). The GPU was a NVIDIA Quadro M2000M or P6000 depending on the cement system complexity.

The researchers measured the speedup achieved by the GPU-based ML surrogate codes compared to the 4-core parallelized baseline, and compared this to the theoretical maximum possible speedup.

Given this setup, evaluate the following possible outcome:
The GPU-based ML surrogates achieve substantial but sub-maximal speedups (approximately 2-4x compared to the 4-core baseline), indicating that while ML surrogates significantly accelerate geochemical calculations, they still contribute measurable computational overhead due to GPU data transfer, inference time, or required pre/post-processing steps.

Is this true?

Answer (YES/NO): NO